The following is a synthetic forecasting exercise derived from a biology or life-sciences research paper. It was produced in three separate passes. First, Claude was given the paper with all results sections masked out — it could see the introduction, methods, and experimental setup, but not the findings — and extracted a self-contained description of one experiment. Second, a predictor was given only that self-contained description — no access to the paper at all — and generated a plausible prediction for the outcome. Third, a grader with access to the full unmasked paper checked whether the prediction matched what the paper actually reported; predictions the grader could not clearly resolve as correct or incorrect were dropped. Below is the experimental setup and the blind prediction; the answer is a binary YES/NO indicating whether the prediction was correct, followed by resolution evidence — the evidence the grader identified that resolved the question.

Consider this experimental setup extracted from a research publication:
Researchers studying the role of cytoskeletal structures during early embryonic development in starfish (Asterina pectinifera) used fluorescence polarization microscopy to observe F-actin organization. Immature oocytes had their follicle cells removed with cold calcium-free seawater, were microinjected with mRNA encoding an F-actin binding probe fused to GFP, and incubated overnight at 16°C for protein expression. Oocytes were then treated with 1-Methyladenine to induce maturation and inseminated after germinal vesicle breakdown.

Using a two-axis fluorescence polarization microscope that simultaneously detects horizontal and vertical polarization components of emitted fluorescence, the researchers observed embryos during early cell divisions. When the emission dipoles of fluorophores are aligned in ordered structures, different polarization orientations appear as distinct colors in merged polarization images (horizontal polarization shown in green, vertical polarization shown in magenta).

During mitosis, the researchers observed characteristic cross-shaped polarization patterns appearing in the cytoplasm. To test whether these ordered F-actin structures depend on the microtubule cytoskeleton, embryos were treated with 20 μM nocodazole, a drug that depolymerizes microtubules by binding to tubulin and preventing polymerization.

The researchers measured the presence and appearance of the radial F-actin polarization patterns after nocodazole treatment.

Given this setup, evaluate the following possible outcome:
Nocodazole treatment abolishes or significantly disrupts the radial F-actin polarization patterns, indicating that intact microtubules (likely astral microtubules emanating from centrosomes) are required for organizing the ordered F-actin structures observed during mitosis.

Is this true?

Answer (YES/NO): YES